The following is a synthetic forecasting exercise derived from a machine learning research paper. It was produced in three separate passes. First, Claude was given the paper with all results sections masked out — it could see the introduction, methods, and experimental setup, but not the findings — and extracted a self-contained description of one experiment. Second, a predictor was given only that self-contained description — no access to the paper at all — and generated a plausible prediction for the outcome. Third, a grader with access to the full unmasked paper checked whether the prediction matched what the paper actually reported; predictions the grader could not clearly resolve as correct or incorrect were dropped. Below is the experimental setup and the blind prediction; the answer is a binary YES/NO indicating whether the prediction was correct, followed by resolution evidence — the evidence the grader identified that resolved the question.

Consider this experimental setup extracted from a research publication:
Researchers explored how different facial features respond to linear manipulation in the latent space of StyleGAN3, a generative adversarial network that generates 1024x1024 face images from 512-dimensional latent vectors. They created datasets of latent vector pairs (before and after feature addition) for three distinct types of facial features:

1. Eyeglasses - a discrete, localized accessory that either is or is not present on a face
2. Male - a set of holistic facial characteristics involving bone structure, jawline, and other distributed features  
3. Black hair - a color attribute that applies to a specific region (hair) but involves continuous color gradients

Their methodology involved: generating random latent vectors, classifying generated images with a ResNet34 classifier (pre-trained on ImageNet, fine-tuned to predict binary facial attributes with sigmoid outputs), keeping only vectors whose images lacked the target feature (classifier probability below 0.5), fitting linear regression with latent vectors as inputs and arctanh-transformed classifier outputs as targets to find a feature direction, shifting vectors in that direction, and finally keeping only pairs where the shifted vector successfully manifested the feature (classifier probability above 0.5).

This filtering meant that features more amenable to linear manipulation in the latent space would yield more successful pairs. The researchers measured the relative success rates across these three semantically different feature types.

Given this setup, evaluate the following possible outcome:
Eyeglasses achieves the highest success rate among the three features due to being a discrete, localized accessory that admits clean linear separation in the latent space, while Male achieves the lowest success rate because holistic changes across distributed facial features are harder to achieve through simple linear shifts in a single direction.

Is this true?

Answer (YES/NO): YES